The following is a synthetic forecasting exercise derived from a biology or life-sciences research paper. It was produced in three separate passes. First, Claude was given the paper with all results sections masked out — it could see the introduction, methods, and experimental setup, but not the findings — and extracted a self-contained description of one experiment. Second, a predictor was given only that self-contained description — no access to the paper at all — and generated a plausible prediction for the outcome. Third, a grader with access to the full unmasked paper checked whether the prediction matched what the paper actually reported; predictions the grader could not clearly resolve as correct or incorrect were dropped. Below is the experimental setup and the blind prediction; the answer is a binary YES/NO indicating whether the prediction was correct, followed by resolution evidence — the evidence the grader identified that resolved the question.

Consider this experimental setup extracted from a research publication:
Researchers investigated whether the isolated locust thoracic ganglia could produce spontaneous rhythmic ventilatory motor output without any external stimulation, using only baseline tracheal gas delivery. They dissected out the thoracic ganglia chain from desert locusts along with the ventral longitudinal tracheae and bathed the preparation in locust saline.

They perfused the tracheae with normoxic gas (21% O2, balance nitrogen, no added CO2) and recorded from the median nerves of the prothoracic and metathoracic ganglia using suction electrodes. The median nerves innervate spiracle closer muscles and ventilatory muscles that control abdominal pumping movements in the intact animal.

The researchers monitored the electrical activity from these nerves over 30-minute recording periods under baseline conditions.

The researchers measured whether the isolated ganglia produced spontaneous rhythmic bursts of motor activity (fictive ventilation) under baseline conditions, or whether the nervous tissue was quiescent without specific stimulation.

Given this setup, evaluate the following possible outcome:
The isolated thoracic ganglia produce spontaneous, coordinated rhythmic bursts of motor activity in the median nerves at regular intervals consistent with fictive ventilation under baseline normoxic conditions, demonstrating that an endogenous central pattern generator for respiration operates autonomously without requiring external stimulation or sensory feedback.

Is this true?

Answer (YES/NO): YES